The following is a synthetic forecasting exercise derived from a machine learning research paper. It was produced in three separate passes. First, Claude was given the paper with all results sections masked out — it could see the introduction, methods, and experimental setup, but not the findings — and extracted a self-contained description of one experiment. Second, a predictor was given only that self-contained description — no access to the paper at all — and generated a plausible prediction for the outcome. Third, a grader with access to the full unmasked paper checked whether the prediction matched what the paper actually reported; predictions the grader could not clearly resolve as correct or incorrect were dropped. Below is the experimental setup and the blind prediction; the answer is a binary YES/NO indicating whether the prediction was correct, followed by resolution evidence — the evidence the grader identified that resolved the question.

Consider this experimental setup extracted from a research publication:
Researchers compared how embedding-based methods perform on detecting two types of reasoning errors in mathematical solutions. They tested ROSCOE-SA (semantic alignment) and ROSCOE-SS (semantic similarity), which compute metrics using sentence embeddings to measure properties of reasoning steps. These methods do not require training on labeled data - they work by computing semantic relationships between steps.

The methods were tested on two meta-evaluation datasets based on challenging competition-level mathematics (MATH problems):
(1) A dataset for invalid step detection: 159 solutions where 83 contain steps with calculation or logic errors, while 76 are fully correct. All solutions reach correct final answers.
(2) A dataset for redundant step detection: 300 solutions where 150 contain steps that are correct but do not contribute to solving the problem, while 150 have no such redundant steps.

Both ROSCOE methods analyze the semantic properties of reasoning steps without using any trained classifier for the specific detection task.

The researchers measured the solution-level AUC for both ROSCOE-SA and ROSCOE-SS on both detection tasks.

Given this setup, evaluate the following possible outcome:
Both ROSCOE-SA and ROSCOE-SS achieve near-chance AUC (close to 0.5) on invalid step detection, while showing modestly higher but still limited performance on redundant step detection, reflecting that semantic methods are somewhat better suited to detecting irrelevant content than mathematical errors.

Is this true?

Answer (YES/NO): NO